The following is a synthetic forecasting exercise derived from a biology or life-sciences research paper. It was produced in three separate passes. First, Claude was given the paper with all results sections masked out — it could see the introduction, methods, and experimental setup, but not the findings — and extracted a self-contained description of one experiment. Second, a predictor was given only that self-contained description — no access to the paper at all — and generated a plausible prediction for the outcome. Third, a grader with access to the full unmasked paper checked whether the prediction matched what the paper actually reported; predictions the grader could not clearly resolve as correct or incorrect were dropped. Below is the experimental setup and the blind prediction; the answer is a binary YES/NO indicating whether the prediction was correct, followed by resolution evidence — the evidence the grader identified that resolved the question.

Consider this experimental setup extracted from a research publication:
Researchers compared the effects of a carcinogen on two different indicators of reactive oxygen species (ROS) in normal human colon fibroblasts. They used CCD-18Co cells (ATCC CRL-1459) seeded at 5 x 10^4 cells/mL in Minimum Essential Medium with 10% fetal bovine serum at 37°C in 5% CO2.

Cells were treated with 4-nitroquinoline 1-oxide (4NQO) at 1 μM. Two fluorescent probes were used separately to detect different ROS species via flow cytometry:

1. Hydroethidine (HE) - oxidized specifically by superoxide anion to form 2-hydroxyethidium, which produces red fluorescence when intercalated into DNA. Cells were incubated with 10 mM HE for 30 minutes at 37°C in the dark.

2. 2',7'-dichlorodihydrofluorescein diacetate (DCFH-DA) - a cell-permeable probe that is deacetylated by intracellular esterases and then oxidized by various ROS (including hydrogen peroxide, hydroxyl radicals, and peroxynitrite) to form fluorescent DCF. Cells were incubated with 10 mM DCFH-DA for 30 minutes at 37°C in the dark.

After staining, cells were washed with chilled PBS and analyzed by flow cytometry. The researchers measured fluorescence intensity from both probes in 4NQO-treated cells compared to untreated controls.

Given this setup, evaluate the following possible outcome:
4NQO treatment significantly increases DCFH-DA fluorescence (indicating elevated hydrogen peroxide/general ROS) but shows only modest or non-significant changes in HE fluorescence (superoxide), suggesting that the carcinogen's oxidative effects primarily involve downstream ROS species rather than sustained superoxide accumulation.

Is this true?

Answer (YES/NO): NO